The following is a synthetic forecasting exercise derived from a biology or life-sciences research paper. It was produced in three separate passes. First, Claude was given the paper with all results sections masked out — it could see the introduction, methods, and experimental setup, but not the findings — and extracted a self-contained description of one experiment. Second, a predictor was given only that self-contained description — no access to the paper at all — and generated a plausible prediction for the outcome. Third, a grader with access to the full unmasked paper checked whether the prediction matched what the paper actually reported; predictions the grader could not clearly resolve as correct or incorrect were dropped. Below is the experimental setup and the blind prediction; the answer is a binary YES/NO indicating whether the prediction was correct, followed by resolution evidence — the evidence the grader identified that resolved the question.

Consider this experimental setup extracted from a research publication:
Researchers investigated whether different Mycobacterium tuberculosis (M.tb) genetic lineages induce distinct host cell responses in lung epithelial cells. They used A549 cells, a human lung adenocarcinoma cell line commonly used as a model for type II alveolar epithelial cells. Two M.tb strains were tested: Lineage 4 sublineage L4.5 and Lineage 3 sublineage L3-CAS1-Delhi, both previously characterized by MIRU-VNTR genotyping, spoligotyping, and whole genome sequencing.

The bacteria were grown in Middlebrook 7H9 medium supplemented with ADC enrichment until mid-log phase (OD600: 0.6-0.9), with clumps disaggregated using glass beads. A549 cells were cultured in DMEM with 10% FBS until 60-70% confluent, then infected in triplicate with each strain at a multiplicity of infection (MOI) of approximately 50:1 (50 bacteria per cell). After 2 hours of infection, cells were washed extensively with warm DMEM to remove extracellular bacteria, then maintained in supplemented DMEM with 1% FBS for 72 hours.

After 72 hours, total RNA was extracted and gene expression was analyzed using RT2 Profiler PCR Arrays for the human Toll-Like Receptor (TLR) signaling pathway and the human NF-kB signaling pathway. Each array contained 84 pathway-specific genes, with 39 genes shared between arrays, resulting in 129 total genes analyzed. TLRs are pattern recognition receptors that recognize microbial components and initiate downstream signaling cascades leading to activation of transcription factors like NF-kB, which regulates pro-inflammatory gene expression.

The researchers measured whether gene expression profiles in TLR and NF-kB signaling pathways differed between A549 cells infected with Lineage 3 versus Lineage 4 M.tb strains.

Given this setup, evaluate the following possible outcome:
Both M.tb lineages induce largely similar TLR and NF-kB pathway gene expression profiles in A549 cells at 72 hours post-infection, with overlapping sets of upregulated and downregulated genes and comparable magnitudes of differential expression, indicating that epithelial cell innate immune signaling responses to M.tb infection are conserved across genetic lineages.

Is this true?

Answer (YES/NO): NO